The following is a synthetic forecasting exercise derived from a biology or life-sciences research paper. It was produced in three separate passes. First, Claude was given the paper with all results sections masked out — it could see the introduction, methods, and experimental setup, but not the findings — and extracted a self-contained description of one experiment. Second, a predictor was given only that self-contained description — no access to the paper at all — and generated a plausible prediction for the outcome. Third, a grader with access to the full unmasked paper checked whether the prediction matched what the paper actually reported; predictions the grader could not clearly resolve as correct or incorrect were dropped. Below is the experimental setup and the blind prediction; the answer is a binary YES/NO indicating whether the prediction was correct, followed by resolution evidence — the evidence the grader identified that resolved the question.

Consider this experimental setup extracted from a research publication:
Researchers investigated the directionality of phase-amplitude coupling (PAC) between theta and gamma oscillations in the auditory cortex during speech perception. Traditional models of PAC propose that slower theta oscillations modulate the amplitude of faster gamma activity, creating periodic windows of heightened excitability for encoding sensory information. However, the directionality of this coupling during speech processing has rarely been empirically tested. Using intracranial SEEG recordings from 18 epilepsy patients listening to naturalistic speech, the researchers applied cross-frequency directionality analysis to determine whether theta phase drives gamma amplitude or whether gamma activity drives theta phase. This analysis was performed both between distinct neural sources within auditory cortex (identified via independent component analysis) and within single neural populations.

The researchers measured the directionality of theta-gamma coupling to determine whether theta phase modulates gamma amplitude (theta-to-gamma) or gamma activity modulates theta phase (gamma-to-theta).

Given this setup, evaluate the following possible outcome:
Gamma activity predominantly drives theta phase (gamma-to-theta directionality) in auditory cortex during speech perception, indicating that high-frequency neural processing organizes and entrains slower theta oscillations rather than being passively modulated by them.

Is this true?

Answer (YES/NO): YES